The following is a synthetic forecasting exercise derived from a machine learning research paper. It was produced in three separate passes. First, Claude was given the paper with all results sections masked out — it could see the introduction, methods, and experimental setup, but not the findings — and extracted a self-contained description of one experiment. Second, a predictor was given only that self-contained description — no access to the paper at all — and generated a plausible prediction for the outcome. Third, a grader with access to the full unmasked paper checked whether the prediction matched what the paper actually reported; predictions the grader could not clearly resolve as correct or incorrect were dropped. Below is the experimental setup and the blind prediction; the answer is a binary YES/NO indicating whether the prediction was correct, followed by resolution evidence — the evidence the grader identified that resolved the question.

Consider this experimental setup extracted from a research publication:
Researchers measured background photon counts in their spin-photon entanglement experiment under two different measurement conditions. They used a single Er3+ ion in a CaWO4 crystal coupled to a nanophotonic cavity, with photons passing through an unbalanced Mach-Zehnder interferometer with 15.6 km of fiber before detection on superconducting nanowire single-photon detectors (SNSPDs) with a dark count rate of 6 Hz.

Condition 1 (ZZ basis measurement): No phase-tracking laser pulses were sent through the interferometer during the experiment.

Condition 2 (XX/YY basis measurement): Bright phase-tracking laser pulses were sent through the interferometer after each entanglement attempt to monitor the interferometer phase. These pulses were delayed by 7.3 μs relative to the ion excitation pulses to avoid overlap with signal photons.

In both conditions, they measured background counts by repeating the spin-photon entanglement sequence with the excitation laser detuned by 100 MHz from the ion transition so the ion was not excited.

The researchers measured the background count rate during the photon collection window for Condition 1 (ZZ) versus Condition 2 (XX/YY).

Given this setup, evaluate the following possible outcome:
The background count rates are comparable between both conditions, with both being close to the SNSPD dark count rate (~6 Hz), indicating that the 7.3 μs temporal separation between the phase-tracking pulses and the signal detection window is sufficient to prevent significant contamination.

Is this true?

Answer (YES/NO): NO